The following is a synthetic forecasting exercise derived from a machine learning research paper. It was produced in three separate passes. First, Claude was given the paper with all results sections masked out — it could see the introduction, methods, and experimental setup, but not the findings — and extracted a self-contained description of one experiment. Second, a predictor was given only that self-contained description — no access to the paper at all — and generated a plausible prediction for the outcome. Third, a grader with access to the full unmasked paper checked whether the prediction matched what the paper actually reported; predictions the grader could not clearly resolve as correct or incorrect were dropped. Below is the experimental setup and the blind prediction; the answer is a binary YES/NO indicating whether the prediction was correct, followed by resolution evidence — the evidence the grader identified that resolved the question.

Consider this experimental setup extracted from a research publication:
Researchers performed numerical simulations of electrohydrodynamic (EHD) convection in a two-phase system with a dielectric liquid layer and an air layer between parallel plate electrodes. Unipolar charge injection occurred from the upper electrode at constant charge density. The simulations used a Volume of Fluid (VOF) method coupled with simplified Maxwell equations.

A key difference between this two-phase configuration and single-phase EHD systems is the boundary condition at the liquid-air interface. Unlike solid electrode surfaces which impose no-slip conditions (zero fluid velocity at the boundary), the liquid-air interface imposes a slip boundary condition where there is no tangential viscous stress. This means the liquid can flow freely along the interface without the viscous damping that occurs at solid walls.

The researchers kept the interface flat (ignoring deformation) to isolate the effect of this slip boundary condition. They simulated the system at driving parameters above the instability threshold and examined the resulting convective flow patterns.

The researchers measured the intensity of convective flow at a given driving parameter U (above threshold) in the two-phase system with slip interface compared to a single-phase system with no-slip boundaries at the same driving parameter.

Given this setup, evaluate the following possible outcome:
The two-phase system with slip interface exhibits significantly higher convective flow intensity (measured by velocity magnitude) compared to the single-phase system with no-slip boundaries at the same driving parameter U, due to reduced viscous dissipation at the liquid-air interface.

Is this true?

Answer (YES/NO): YES